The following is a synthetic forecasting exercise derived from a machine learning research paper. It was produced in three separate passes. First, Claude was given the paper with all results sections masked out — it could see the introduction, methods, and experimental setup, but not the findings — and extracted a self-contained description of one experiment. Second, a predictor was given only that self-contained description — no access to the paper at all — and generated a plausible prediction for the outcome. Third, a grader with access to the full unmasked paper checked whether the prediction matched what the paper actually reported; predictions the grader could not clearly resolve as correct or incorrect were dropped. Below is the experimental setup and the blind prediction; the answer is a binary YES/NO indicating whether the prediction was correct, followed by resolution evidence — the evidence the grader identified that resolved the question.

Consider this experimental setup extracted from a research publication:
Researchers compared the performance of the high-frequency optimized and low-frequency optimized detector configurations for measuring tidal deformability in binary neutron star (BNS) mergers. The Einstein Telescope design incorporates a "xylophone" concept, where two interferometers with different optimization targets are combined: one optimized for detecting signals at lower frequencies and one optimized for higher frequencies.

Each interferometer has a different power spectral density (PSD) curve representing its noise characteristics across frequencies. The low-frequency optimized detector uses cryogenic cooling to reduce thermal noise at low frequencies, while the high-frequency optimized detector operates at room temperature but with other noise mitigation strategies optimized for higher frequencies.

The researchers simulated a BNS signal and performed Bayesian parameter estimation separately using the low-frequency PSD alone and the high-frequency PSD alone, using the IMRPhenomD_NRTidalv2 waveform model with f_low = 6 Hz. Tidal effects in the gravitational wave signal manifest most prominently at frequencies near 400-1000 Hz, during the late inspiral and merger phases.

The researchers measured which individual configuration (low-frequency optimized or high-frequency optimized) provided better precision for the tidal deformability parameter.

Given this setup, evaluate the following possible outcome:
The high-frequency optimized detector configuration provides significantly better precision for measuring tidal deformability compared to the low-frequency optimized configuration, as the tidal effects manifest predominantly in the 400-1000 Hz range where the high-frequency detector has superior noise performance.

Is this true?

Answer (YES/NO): YES